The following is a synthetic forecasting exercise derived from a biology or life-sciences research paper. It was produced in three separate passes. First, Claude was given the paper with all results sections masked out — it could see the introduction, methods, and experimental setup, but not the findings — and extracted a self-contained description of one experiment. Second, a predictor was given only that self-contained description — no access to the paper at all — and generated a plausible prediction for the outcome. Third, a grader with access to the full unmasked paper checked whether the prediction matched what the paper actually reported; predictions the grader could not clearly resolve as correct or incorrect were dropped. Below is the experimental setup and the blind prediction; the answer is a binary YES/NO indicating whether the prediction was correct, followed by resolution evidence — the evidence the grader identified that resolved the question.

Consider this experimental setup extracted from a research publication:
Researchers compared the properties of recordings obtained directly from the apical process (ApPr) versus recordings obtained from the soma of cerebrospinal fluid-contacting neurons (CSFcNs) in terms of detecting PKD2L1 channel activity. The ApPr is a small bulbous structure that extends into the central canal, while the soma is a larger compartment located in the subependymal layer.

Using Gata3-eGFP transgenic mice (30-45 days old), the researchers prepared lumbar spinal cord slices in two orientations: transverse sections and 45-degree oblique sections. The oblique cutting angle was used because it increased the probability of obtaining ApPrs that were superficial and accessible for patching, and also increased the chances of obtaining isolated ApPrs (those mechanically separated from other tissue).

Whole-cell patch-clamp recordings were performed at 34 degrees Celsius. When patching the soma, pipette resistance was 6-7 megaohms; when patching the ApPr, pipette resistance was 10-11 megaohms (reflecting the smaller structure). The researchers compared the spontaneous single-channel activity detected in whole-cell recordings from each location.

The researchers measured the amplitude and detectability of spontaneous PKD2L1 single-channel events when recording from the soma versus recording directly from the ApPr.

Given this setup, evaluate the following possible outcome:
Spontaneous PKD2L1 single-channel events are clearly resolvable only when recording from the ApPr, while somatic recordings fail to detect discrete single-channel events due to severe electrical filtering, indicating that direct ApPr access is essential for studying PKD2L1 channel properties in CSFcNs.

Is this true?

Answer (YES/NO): NO